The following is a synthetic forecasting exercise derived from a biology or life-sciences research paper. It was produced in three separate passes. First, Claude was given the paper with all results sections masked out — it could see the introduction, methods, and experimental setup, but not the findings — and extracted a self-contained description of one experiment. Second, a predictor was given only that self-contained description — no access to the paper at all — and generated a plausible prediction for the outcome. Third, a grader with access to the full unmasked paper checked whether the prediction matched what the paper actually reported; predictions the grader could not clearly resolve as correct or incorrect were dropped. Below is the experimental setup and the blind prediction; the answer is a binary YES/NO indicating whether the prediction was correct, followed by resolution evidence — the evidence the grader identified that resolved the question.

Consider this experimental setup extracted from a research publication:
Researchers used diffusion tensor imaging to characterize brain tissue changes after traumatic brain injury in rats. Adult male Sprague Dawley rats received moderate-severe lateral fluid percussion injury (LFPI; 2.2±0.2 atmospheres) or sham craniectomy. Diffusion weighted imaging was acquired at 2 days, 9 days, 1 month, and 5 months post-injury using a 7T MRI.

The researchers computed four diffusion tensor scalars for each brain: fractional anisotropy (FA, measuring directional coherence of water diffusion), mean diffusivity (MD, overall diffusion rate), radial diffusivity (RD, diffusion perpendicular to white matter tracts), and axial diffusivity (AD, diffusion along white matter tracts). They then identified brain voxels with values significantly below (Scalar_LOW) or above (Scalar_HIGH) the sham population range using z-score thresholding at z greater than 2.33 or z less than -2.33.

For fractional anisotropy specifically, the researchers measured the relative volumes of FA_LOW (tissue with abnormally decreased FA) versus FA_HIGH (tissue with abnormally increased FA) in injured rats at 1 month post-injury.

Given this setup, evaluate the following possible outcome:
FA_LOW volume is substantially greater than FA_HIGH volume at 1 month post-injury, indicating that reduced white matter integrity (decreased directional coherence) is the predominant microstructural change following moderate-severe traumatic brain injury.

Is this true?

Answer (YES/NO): YES